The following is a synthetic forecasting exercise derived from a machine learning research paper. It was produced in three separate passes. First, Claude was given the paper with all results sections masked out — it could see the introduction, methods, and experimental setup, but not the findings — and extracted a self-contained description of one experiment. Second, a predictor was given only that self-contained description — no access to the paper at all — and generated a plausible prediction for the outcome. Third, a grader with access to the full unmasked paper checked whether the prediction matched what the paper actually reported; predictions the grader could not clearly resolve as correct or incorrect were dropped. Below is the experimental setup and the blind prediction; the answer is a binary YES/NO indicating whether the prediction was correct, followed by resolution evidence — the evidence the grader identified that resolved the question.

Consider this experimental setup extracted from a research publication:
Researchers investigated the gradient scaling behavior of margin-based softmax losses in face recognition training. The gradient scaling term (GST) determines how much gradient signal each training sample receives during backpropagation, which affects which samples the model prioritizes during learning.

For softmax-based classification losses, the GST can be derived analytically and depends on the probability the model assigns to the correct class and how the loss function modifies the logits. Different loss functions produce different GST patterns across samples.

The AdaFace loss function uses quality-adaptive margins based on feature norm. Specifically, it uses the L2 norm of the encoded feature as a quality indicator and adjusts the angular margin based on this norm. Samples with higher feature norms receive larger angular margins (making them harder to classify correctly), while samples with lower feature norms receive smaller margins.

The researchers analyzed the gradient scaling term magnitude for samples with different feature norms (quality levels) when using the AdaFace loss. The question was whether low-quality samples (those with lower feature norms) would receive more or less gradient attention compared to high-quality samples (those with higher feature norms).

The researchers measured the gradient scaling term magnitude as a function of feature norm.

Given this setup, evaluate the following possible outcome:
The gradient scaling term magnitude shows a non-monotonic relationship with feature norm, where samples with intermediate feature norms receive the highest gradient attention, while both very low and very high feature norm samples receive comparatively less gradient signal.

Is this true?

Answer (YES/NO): NO